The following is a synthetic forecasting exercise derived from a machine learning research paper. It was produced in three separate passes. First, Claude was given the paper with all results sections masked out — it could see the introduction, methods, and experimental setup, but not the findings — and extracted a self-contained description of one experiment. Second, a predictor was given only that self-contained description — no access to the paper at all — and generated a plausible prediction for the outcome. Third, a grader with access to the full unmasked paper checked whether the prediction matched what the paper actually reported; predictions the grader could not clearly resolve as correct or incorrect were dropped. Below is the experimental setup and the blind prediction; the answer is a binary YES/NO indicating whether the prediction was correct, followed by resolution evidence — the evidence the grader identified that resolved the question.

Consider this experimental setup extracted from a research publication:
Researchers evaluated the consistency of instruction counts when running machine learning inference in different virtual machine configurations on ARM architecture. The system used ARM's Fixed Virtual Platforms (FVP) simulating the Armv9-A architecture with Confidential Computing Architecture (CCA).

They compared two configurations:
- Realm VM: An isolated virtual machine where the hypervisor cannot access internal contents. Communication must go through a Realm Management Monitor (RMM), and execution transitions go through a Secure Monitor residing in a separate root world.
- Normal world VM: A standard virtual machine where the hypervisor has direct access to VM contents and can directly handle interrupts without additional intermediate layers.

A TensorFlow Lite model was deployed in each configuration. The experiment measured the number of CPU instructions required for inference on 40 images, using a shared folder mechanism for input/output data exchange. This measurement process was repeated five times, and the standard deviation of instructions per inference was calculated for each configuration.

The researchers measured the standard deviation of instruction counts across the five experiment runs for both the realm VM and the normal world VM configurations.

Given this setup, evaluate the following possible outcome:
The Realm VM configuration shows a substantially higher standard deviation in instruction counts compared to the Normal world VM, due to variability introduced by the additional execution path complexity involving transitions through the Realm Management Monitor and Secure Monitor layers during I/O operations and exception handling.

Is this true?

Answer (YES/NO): NO